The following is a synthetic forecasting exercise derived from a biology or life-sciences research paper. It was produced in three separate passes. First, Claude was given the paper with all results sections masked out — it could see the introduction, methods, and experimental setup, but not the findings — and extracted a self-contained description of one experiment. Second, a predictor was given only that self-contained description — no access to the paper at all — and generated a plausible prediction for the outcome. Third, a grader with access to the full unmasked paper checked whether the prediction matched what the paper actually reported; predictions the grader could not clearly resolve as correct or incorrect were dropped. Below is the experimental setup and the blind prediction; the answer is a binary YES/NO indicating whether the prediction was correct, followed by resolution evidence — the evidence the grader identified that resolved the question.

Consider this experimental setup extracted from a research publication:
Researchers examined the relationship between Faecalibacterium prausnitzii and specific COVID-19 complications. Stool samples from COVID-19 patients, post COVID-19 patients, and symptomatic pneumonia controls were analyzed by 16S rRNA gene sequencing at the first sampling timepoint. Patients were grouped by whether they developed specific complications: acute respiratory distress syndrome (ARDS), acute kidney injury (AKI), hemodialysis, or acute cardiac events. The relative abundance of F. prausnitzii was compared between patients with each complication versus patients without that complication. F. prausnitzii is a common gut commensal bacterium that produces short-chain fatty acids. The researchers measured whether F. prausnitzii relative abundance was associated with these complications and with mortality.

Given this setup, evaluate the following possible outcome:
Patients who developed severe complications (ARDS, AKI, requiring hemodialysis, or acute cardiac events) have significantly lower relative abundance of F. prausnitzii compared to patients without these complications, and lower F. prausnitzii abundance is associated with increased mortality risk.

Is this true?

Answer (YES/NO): YES